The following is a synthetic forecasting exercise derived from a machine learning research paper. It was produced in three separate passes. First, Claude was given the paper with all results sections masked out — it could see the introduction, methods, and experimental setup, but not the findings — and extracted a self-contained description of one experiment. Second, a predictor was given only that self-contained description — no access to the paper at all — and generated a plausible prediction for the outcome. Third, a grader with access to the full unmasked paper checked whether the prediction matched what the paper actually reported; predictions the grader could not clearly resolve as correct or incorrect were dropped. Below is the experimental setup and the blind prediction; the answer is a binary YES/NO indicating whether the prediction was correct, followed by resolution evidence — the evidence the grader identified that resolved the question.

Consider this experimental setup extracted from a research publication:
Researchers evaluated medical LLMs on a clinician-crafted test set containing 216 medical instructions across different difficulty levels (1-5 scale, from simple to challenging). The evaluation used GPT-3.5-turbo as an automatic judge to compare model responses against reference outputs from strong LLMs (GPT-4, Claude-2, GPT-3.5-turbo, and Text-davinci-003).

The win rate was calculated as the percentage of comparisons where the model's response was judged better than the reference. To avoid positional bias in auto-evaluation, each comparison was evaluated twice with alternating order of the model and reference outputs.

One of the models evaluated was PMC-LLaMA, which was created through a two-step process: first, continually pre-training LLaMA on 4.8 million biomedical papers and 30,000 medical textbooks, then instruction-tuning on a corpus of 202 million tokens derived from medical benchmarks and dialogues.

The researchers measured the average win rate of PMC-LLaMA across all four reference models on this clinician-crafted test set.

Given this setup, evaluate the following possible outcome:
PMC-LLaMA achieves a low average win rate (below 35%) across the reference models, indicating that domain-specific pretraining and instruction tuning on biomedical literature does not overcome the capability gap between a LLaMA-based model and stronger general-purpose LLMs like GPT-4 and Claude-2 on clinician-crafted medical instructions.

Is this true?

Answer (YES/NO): YES